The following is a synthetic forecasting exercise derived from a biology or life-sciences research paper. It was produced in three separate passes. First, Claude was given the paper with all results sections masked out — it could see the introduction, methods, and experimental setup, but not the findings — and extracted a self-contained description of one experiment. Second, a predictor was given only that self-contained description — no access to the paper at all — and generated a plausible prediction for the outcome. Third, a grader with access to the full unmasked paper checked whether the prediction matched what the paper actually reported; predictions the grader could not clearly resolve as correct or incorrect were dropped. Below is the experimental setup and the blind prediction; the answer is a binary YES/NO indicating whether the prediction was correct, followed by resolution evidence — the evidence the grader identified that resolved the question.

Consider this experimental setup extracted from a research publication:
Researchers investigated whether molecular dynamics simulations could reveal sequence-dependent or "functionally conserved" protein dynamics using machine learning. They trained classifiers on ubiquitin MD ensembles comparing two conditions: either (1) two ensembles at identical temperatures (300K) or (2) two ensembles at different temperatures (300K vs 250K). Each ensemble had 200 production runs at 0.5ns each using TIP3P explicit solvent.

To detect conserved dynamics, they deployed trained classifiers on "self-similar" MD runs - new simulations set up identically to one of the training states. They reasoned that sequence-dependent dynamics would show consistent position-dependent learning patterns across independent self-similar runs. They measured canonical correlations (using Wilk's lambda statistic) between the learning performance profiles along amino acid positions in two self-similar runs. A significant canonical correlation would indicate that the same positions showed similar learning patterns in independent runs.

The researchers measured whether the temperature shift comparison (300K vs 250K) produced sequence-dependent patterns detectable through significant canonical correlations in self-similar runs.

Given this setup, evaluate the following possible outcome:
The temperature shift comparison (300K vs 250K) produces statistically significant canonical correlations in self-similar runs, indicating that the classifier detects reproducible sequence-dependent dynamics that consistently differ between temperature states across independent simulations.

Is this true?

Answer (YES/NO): NO